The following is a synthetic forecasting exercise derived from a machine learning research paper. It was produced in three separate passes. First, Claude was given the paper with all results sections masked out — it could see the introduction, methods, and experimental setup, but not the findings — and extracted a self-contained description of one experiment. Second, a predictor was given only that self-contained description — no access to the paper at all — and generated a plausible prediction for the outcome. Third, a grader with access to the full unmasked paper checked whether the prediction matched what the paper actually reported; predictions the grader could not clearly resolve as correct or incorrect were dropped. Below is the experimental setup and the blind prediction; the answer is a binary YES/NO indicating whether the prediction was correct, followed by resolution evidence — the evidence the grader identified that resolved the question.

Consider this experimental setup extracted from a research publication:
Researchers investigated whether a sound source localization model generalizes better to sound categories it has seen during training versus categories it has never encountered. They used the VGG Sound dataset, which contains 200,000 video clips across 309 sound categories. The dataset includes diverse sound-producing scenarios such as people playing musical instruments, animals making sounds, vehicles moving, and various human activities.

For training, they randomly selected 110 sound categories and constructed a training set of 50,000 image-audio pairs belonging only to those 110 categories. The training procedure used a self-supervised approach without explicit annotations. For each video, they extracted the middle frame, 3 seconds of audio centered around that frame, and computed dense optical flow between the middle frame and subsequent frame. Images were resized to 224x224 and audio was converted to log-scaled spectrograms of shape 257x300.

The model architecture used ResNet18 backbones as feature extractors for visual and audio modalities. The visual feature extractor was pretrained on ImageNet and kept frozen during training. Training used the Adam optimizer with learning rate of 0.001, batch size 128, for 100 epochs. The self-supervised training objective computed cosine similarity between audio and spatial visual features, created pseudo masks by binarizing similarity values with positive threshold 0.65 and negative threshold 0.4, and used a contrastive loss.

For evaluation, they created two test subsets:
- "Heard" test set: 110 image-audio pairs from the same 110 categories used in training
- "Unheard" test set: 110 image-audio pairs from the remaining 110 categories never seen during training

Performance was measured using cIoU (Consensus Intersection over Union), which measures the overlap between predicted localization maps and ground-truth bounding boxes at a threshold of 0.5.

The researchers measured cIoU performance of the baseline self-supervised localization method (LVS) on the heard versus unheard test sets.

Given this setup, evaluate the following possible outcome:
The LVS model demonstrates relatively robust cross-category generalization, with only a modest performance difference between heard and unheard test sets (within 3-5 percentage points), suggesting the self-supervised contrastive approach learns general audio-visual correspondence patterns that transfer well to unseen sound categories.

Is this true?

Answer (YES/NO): NO